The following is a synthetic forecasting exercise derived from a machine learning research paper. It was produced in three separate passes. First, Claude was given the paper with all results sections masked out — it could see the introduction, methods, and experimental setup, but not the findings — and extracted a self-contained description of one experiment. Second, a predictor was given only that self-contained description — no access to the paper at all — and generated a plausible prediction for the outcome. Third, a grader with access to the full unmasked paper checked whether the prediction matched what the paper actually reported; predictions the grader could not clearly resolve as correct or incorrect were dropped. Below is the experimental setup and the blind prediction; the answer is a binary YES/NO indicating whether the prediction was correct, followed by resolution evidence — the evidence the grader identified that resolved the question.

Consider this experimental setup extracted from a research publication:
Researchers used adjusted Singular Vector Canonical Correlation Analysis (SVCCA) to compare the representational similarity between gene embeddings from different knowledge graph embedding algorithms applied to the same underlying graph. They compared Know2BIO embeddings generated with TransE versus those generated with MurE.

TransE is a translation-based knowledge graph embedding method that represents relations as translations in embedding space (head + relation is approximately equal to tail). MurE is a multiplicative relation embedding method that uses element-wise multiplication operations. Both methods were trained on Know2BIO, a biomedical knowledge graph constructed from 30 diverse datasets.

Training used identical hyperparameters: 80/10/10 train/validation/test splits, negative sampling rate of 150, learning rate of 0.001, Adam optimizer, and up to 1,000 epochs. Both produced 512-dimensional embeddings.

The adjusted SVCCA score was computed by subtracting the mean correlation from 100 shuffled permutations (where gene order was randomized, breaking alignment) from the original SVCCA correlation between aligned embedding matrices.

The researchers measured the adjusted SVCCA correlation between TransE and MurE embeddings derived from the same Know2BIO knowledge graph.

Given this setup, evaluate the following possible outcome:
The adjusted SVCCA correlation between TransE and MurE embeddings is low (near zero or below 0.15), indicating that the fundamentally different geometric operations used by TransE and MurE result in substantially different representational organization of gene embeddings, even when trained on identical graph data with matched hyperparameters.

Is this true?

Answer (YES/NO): NO